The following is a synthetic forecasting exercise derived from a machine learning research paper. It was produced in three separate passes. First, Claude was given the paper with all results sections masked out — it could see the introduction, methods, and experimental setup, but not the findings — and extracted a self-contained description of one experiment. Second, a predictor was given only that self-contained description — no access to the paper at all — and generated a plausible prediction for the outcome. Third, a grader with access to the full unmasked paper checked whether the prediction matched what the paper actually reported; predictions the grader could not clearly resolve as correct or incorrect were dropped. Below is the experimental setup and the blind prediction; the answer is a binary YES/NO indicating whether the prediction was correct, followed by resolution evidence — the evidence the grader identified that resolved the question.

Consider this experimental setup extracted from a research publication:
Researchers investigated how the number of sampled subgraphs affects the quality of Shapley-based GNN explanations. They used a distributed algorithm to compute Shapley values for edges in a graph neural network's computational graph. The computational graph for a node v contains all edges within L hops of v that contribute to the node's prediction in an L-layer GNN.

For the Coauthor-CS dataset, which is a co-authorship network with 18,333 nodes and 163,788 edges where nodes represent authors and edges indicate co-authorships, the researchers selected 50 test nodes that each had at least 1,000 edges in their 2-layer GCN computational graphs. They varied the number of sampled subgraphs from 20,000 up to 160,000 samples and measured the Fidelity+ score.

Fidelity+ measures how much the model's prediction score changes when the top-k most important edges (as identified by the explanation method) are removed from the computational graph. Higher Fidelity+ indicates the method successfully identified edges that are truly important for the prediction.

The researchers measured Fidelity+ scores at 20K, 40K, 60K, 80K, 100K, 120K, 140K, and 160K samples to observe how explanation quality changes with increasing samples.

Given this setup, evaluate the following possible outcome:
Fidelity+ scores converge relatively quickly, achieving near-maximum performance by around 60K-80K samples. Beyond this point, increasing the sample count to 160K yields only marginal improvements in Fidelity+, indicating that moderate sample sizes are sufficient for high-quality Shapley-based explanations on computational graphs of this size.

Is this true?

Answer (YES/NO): YES